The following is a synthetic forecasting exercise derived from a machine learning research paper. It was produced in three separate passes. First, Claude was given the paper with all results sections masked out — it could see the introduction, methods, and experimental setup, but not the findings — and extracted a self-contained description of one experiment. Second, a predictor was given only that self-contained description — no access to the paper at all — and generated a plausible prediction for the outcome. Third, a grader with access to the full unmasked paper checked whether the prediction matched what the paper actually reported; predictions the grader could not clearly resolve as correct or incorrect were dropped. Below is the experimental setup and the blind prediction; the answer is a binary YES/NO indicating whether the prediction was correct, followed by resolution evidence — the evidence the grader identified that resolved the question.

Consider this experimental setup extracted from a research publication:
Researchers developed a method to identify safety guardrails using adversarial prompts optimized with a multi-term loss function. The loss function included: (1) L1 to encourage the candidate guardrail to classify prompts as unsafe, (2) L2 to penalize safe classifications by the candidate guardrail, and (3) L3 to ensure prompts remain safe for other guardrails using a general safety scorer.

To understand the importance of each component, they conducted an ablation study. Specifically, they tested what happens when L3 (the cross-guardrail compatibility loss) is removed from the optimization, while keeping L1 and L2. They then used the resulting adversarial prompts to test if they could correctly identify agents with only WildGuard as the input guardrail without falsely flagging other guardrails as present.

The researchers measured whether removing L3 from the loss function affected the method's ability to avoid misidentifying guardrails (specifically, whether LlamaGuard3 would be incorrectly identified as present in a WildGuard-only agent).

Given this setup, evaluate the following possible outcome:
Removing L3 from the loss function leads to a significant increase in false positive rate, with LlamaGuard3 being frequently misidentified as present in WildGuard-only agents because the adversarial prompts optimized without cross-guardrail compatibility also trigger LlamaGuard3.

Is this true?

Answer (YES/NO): NO